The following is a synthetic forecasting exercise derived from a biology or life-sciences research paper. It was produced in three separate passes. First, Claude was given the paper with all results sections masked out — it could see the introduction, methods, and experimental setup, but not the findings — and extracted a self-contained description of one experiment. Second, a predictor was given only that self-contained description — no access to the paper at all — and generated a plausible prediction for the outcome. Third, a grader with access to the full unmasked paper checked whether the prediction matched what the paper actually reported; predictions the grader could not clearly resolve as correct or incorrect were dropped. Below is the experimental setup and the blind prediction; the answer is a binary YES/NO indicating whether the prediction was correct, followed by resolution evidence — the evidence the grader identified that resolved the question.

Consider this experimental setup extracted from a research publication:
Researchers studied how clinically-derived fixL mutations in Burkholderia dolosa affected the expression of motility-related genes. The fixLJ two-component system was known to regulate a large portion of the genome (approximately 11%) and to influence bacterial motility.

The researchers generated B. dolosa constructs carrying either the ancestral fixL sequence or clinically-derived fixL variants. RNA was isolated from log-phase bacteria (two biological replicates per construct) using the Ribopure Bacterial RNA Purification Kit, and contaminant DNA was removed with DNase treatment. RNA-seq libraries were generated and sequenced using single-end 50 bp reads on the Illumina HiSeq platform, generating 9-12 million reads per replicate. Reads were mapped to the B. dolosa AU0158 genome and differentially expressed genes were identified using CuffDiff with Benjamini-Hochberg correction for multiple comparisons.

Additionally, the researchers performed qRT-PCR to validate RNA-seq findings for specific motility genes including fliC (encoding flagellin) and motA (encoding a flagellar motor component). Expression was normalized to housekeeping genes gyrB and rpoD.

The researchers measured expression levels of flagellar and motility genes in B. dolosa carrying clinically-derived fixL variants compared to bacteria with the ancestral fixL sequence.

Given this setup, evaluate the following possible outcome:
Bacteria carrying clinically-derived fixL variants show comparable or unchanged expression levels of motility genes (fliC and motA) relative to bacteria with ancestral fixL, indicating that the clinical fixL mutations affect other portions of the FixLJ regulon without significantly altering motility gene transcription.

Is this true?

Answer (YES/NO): NO